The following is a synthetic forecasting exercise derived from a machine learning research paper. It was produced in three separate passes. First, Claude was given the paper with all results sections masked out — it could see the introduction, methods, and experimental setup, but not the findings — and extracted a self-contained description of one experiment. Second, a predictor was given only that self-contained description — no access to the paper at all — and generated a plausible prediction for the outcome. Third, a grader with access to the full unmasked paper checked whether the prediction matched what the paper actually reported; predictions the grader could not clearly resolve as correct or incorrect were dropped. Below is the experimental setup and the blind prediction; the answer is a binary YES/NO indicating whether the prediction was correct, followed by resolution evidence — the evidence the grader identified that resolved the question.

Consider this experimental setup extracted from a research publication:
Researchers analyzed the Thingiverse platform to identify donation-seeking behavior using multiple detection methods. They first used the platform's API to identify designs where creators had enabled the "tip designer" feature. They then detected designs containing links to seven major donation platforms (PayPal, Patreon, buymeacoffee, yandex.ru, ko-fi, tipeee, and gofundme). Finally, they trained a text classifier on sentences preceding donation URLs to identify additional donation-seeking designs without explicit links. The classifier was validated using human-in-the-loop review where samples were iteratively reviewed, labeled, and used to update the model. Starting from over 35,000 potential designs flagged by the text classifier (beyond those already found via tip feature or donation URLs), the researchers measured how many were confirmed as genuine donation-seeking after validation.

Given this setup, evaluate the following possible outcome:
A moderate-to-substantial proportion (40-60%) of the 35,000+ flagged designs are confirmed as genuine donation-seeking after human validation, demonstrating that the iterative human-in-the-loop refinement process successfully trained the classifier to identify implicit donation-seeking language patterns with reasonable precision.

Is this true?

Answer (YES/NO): NO